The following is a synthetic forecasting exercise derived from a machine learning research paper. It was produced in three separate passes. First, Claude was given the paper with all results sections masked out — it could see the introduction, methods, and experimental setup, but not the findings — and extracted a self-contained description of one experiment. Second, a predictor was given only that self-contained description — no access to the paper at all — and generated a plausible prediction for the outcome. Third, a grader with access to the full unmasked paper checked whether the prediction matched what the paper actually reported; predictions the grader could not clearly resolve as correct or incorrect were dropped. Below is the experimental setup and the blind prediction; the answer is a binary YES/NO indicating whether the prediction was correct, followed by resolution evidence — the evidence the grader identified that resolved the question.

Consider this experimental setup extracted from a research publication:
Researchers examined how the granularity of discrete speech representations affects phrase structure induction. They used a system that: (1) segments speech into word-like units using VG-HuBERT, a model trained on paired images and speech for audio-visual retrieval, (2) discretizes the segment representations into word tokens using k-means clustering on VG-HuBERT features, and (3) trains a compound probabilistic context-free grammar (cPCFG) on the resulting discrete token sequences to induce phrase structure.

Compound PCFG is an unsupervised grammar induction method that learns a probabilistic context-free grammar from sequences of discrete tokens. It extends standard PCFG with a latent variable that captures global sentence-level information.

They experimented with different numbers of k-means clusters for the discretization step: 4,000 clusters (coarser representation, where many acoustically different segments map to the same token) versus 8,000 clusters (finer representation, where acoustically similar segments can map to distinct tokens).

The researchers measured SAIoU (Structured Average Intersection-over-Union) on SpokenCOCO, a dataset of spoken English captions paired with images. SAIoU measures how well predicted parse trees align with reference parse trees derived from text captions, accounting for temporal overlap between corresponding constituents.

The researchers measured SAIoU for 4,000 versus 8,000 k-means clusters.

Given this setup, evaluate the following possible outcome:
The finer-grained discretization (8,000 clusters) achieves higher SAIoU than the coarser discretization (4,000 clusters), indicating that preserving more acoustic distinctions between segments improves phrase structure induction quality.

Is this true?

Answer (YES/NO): NO